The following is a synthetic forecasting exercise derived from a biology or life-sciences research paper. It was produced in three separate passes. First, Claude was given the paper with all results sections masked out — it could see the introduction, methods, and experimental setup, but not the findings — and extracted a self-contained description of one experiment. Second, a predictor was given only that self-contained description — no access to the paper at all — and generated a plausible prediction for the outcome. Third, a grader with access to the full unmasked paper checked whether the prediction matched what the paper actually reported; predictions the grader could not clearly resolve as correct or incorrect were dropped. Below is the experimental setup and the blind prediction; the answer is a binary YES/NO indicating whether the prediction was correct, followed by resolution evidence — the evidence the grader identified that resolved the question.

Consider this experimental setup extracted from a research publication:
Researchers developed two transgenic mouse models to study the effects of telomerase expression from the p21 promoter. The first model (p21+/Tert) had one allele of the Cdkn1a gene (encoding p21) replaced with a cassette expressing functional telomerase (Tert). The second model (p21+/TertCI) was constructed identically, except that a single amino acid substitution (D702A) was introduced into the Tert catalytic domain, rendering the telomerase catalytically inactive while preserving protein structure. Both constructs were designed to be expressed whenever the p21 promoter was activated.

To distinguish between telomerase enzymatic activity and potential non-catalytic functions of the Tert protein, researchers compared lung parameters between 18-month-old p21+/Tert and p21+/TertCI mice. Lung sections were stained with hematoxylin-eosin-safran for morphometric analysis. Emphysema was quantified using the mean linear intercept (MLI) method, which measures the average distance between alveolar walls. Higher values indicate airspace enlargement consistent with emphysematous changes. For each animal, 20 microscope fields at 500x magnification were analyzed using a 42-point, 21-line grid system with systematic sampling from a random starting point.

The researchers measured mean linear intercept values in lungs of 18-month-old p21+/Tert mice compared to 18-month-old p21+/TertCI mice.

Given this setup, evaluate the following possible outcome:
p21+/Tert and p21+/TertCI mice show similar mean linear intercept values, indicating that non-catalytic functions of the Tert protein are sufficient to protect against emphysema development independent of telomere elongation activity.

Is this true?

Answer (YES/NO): NO